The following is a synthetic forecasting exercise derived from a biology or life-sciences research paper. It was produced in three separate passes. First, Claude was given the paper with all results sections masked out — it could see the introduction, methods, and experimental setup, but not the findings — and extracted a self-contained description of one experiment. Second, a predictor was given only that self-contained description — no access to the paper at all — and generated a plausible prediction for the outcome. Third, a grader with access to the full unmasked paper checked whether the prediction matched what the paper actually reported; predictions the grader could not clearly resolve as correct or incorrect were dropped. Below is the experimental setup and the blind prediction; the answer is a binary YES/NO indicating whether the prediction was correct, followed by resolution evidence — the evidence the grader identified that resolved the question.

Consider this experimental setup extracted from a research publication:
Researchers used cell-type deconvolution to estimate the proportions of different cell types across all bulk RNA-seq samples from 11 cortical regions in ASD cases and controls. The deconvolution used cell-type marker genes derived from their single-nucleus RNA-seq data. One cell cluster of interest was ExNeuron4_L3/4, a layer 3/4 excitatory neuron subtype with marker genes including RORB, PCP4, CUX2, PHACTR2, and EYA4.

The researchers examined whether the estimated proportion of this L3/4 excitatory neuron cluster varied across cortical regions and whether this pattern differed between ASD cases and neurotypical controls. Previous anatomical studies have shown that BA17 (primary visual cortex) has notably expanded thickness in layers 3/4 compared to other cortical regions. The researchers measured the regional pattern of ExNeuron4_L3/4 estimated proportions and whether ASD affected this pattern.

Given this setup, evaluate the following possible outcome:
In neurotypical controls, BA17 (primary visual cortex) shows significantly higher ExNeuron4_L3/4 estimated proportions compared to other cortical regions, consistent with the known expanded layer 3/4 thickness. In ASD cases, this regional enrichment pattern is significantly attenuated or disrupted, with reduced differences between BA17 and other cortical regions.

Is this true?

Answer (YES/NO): YES